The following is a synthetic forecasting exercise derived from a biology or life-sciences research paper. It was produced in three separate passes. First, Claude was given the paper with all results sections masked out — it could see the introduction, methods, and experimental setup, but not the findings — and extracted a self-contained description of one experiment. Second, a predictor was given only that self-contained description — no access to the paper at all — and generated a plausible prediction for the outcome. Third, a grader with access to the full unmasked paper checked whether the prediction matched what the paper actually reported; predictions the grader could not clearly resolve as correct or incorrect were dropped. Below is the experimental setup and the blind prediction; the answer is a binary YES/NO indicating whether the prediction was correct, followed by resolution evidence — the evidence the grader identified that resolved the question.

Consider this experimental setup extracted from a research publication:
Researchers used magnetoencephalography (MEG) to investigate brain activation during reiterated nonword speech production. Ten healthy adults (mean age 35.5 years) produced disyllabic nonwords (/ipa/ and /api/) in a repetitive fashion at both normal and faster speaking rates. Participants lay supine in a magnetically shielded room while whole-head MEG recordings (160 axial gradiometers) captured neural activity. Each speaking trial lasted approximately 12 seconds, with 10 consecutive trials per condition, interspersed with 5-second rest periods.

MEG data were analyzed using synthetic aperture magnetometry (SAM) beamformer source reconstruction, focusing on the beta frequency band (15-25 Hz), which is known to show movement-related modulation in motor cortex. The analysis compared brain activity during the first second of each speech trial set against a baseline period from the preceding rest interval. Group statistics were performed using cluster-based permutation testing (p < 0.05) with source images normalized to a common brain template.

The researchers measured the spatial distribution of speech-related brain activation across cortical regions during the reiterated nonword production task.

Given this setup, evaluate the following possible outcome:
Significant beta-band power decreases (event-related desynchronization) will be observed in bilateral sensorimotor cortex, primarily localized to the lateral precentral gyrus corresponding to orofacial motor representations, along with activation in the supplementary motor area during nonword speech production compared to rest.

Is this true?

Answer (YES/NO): NO